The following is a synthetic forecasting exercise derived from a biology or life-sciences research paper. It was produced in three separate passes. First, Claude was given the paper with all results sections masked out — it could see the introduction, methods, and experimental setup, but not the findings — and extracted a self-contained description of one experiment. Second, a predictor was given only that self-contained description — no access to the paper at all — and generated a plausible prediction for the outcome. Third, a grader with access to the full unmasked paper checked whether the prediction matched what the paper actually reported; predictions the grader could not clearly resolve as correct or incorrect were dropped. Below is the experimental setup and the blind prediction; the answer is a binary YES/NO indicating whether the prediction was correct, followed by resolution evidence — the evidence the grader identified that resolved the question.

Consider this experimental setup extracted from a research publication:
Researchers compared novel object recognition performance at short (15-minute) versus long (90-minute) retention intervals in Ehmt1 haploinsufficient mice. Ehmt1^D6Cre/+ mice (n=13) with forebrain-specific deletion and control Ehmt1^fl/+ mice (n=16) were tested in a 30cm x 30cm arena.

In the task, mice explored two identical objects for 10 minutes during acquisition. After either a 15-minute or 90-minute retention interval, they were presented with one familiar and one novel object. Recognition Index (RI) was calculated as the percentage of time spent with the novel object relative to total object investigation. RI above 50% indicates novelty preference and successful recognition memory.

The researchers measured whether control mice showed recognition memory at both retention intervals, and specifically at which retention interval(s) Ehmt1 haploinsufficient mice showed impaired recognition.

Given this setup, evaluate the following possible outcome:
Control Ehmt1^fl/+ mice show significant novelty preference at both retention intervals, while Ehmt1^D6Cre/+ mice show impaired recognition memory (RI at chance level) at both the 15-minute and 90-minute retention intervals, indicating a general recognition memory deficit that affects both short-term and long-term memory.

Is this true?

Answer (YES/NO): YES